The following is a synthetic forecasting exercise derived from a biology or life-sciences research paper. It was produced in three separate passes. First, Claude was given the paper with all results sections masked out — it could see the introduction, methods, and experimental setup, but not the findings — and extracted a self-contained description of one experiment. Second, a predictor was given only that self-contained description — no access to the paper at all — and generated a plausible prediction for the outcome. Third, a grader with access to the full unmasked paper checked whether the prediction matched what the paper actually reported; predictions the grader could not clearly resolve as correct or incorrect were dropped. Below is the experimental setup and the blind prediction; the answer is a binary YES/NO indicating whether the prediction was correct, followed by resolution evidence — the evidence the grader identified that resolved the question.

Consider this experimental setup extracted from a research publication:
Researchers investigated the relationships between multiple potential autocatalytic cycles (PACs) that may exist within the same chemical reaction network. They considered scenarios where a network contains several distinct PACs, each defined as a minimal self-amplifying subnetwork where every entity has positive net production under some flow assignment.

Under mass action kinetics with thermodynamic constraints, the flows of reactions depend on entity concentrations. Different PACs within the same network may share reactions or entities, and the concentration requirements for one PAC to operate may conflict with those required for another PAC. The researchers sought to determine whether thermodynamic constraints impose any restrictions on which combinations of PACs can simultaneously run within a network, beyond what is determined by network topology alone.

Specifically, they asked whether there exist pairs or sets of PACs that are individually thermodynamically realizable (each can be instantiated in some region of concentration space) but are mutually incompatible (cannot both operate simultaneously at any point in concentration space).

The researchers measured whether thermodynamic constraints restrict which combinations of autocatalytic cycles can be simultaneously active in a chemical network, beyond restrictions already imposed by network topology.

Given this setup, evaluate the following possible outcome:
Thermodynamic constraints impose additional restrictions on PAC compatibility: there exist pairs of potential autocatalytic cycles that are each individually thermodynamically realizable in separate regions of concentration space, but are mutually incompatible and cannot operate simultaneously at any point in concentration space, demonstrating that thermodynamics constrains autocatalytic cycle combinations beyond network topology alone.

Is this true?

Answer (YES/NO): YES